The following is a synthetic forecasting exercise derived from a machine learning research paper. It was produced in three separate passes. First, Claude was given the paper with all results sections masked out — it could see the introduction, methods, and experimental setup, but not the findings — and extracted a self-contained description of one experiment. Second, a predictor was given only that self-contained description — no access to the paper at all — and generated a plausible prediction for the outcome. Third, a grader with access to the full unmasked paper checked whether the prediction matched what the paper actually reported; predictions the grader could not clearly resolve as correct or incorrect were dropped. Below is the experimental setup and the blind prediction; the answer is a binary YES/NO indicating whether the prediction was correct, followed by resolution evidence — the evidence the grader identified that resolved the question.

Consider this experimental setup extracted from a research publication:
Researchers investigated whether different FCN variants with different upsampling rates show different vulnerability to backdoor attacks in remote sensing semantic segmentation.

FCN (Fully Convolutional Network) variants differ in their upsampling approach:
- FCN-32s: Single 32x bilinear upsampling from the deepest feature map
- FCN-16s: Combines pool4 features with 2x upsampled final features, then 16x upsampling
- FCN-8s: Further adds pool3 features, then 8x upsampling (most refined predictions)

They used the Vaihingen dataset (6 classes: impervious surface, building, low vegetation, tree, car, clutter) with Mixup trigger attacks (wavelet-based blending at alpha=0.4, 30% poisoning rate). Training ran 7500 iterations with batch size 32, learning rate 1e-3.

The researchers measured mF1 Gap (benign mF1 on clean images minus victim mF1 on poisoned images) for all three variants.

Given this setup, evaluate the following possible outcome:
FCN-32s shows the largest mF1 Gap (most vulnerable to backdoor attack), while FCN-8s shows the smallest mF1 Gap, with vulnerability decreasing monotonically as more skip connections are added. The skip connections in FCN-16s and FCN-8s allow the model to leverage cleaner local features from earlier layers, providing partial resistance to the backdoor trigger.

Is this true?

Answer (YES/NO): NO